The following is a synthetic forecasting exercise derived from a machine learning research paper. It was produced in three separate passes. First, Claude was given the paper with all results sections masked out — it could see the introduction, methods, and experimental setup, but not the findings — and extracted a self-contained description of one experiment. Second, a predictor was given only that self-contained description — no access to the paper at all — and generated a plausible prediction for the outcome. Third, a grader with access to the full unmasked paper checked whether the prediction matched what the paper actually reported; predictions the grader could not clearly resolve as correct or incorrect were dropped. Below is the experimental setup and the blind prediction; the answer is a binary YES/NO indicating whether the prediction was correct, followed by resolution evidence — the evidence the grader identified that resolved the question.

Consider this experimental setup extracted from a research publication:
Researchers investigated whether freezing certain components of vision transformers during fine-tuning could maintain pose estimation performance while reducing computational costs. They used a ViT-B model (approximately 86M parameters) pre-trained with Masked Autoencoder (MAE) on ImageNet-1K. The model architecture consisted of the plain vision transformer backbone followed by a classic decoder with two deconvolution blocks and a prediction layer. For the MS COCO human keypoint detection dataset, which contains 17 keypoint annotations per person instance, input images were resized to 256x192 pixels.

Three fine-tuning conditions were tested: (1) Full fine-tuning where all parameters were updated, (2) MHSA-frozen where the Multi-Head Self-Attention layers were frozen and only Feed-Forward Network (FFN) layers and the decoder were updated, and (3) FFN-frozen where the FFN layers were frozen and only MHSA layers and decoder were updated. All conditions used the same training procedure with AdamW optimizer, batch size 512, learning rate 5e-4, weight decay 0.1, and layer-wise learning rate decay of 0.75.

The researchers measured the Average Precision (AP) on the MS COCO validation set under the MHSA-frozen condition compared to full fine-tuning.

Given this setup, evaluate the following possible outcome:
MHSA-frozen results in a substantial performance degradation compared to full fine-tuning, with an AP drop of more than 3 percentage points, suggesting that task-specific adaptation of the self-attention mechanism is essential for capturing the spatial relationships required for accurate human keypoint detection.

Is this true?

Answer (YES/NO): NO